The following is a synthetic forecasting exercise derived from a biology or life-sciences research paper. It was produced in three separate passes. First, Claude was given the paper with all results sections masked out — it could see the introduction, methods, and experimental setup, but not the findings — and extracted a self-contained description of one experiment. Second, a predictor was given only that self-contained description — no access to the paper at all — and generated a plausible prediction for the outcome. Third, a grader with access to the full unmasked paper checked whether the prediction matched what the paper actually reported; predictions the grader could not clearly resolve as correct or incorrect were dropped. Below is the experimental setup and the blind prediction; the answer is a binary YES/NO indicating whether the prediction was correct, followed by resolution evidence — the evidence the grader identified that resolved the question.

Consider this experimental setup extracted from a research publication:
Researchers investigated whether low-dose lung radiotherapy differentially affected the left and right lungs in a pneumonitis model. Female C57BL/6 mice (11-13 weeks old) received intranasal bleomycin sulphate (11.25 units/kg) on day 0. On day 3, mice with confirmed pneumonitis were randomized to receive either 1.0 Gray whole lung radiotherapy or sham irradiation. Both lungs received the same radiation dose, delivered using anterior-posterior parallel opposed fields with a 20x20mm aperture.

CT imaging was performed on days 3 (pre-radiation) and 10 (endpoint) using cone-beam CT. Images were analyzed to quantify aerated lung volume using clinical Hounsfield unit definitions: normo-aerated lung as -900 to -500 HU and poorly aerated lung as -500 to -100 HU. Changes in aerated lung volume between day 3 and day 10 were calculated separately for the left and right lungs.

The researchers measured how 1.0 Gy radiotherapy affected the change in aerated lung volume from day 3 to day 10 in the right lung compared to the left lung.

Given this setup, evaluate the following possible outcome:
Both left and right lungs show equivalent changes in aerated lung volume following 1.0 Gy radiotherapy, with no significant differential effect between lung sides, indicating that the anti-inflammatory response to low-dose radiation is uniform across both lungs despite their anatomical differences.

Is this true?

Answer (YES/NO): NO